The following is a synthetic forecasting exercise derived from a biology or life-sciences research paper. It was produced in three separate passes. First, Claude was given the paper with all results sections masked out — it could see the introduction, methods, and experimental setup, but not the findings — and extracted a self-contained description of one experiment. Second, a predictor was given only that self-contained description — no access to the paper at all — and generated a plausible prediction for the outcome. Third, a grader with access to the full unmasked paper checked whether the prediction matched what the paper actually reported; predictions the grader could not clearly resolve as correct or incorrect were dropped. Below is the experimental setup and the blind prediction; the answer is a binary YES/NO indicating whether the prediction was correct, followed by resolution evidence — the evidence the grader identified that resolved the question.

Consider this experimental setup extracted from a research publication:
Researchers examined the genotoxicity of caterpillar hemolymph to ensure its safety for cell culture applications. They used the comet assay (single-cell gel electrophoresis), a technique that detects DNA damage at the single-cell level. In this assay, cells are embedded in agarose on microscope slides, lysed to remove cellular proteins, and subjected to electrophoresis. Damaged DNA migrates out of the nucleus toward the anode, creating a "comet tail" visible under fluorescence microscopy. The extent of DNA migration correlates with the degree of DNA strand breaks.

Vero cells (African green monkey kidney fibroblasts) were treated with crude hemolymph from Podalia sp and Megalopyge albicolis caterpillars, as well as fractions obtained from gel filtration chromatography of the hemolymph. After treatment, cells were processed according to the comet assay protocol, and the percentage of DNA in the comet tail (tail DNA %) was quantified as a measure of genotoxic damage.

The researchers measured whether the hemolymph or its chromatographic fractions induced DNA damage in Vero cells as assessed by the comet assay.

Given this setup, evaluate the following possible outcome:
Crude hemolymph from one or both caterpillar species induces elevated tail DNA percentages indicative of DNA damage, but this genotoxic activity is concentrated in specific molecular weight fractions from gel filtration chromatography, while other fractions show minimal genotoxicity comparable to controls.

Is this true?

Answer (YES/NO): NO